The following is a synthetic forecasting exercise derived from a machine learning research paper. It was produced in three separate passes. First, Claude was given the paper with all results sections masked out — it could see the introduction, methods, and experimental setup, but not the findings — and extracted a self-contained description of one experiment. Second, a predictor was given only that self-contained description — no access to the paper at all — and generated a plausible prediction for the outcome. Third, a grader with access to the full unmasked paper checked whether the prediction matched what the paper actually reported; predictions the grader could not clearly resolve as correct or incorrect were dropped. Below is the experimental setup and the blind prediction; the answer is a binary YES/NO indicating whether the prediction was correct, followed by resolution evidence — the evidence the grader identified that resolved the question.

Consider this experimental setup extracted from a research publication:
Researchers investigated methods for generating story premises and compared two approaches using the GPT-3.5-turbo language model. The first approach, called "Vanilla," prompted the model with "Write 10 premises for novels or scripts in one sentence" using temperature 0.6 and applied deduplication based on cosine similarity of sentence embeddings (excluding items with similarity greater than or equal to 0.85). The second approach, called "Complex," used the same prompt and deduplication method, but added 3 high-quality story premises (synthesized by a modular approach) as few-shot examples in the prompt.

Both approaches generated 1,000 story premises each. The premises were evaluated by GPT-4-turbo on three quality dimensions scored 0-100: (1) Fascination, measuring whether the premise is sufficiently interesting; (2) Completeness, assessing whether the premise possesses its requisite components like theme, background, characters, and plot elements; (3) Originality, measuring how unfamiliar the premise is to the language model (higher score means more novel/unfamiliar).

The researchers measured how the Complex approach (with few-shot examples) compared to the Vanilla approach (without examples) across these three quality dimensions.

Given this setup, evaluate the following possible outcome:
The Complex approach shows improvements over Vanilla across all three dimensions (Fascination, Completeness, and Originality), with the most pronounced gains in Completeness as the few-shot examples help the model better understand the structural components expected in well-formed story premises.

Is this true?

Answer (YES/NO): YES